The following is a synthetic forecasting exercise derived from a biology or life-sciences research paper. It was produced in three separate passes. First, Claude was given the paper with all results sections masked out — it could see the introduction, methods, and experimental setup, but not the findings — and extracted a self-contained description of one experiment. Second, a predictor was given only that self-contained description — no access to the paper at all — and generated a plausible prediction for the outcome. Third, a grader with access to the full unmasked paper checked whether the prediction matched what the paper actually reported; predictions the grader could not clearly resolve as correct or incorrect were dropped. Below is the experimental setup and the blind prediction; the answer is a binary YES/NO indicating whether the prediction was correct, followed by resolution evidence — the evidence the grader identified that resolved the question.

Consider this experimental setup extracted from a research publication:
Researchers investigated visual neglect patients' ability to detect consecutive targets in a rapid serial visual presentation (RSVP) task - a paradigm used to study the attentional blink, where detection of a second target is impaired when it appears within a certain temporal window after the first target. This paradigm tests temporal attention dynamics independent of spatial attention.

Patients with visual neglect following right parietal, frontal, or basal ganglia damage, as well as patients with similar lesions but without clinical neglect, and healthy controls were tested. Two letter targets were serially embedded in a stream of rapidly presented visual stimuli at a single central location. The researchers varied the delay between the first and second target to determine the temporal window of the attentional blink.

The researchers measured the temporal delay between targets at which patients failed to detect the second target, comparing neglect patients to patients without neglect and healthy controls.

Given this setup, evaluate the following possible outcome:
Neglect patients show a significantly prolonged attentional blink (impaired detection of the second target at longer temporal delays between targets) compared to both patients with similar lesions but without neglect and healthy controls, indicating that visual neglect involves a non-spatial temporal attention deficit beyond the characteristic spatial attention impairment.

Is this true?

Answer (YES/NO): YES